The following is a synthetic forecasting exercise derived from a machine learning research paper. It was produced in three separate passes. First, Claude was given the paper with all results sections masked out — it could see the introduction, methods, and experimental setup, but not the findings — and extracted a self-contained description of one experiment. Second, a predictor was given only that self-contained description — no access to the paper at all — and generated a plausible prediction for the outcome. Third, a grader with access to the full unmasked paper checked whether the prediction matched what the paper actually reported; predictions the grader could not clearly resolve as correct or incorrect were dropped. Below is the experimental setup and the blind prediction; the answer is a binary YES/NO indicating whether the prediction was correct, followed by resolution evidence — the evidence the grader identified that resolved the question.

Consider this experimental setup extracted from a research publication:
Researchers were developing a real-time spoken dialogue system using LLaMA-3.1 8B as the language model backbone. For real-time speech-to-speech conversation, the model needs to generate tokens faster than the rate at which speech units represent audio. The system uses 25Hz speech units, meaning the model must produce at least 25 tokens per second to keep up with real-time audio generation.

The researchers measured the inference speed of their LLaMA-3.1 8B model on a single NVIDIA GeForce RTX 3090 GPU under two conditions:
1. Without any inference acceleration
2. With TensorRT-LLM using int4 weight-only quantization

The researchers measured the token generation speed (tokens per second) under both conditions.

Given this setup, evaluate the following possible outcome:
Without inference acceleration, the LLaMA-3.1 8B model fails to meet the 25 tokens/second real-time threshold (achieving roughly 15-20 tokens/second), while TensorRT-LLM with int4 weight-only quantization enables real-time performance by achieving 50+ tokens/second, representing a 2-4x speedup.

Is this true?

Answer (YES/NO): NO